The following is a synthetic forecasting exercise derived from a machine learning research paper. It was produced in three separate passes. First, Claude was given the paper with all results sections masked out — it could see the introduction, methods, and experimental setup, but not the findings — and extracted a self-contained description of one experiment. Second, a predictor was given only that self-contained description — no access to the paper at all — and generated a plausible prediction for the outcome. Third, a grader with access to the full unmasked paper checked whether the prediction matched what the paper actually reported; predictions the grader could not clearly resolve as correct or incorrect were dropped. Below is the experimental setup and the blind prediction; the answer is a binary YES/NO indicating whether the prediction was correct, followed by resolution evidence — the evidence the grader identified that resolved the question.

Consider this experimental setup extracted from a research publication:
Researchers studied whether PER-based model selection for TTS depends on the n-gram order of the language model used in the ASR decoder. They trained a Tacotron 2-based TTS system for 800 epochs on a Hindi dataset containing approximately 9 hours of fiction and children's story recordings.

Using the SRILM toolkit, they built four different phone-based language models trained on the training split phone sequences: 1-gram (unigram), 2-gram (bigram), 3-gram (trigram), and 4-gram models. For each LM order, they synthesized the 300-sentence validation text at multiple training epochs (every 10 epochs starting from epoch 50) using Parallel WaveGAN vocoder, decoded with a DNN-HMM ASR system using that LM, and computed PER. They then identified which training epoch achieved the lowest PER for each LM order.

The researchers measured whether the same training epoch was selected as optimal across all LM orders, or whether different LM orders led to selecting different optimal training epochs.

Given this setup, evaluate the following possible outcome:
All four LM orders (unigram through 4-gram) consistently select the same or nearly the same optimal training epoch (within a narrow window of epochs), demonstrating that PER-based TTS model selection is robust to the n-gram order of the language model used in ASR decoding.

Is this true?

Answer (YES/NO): YES